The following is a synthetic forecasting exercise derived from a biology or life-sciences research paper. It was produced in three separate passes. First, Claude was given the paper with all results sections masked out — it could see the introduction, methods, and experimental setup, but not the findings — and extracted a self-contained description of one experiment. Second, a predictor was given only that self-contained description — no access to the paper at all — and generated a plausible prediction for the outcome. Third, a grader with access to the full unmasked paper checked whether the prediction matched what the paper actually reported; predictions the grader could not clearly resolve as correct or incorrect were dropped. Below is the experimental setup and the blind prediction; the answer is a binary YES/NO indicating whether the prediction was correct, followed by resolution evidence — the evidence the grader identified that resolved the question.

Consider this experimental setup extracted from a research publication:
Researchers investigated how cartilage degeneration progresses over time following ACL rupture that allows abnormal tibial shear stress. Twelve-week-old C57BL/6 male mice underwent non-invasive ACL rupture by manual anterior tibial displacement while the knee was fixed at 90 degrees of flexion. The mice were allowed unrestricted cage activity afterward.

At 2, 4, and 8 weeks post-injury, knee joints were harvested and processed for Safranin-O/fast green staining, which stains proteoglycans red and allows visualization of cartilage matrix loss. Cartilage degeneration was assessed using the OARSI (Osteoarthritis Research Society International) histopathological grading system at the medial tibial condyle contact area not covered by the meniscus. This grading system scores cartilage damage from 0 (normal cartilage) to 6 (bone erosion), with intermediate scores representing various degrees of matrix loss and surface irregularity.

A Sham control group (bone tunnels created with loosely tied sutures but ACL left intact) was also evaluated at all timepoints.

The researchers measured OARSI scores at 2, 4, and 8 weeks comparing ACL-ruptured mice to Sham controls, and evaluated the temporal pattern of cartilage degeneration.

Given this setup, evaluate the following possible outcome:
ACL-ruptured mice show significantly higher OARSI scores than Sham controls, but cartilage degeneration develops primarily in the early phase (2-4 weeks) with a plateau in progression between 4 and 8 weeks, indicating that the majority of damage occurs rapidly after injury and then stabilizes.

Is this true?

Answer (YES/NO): NO